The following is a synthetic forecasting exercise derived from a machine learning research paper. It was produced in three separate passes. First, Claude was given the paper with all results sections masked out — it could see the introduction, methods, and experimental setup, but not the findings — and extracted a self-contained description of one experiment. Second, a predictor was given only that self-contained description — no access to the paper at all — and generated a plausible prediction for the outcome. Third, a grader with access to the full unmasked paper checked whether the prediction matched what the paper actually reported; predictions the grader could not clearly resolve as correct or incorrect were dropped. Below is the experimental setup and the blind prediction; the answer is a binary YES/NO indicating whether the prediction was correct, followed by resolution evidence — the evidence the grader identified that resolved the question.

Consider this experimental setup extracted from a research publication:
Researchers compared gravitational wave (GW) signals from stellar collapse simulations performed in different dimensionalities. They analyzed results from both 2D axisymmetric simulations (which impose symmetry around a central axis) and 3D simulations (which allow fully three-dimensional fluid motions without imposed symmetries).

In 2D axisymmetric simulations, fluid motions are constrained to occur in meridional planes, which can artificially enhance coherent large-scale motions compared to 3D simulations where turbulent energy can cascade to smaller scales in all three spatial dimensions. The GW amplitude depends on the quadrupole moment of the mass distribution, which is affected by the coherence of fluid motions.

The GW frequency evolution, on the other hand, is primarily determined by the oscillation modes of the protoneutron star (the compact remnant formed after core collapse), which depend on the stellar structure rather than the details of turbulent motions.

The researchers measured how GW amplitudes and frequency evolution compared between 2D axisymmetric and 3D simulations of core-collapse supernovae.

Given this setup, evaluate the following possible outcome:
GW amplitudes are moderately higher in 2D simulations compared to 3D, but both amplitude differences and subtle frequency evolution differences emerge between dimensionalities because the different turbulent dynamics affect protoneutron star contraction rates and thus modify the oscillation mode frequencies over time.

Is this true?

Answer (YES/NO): NO